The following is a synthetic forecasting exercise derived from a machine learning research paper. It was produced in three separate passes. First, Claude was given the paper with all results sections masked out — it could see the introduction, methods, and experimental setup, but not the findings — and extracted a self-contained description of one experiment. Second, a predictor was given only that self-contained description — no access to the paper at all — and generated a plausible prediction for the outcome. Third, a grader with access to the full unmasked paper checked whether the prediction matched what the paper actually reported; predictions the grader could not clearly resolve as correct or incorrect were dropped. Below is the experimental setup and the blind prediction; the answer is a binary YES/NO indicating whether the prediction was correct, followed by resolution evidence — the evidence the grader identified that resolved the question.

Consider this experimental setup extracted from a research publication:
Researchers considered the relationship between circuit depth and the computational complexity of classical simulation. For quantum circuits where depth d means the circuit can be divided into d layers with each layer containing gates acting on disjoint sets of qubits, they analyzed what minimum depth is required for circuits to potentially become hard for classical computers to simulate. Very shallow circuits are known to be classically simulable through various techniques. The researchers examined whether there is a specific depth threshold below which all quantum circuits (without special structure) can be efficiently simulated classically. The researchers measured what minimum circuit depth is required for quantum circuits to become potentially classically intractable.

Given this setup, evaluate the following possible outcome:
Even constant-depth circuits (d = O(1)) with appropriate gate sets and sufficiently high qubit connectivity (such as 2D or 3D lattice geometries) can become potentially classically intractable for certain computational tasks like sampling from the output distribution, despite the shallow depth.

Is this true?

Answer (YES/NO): YES